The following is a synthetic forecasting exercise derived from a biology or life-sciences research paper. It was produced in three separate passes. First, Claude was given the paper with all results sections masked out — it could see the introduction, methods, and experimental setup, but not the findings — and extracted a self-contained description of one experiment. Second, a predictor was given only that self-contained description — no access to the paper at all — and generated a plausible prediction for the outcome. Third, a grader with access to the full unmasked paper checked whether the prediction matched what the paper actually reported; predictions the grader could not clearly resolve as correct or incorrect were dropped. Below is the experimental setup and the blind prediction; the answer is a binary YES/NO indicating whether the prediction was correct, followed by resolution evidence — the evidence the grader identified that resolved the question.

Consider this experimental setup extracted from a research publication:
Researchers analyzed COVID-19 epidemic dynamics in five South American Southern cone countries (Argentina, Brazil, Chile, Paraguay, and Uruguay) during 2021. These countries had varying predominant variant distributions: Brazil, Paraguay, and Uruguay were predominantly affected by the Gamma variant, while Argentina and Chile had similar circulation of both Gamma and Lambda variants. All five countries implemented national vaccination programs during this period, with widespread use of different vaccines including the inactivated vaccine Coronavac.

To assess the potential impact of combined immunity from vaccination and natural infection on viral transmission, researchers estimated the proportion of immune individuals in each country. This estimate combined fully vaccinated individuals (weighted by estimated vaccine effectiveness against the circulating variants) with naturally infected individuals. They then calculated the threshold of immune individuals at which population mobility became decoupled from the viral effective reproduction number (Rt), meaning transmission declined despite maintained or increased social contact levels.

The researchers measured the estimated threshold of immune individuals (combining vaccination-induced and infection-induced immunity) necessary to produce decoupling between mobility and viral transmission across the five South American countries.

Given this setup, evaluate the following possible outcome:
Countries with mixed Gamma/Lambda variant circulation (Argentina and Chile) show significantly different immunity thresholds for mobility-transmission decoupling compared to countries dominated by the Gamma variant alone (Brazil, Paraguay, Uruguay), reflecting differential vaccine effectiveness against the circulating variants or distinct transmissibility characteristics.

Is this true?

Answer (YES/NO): NO